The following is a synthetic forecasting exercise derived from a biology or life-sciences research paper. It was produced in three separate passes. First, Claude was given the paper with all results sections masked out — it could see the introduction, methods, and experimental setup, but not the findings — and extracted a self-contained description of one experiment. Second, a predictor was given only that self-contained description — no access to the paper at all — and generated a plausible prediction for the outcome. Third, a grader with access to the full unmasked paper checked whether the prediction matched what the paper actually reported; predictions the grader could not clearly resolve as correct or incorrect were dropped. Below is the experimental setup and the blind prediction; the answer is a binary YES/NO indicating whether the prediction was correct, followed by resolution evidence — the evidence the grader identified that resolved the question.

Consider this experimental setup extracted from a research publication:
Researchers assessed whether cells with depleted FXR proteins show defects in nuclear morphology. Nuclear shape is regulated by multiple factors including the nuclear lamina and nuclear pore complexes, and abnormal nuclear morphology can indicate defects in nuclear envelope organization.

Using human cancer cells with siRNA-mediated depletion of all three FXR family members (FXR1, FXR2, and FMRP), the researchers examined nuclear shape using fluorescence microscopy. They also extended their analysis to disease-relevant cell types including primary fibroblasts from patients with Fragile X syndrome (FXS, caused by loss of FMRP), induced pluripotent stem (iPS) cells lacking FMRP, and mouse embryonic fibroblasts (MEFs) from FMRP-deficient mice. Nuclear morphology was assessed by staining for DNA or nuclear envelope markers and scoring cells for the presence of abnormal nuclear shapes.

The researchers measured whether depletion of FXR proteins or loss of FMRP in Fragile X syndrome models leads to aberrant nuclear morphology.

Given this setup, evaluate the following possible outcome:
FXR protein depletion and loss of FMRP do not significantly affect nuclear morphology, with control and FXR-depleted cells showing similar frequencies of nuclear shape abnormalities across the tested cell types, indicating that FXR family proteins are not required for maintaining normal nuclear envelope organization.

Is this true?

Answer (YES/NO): NO